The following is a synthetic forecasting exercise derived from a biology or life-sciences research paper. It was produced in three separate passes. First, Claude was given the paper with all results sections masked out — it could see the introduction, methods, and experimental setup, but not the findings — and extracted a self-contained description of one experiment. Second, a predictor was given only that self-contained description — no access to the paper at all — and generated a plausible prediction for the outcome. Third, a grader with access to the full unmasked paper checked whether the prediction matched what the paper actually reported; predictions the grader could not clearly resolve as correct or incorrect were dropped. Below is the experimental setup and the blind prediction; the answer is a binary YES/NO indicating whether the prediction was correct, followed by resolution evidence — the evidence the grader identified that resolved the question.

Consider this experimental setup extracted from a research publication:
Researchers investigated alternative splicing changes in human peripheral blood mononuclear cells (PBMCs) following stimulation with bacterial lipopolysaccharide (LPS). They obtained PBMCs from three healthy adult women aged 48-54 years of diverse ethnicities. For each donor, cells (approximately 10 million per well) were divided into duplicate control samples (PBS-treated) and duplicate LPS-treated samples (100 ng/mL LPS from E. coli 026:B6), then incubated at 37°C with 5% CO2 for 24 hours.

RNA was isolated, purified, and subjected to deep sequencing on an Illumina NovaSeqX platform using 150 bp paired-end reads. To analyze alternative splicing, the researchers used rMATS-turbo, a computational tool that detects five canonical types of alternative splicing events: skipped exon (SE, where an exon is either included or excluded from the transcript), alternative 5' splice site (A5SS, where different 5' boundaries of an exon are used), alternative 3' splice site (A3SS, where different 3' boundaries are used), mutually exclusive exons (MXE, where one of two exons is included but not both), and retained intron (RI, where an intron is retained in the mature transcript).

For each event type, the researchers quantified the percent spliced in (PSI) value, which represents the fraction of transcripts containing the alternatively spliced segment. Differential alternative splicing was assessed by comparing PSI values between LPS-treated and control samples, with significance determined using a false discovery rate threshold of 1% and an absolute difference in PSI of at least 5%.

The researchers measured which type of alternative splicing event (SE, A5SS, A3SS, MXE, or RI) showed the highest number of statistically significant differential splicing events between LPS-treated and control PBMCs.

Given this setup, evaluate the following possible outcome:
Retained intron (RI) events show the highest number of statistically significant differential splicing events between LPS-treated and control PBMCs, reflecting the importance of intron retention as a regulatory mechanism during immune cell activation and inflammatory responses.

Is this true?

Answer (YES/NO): NO